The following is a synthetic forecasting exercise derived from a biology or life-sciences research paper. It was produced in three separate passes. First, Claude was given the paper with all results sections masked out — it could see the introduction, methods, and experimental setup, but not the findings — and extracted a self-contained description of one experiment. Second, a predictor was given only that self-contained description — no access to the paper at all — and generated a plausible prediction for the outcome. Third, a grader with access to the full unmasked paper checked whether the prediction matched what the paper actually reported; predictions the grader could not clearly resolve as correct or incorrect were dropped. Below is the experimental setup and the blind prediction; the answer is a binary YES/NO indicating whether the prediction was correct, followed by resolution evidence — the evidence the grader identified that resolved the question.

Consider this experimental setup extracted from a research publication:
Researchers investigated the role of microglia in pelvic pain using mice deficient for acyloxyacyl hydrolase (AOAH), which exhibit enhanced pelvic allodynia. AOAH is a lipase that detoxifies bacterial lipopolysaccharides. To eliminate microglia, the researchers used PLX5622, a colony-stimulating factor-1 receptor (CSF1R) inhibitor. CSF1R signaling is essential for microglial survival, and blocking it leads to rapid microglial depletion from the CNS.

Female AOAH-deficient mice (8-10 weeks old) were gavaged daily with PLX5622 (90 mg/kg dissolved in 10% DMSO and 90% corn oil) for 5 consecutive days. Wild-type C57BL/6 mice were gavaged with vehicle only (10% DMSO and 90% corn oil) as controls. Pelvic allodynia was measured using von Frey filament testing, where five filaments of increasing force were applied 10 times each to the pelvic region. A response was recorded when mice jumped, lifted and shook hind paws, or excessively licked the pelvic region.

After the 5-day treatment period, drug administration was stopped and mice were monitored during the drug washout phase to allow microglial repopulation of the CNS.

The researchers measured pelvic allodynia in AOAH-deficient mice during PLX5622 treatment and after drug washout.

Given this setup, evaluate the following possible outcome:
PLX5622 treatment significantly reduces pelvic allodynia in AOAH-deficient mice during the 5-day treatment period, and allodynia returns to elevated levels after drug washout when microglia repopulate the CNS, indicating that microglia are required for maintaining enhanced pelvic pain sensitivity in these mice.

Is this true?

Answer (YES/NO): YES